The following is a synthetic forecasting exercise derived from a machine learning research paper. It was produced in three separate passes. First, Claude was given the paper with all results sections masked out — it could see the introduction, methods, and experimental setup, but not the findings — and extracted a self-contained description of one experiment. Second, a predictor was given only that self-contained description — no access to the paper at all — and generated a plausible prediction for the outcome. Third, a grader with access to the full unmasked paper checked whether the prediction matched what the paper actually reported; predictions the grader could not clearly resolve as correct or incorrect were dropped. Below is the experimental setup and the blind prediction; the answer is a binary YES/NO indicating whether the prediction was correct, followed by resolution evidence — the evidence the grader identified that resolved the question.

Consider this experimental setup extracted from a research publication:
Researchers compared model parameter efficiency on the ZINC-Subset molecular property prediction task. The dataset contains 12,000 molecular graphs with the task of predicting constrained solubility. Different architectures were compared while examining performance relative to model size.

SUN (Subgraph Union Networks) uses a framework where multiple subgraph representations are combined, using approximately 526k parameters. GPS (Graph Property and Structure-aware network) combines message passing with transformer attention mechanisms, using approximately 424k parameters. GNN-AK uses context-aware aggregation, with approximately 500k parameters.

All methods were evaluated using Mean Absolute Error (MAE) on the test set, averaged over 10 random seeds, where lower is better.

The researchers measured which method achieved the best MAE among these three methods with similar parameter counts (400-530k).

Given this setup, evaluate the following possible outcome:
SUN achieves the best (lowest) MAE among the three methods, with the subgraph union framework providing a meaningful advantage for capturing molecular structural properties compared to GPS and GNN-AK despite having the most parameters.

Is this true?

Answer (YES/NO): NO